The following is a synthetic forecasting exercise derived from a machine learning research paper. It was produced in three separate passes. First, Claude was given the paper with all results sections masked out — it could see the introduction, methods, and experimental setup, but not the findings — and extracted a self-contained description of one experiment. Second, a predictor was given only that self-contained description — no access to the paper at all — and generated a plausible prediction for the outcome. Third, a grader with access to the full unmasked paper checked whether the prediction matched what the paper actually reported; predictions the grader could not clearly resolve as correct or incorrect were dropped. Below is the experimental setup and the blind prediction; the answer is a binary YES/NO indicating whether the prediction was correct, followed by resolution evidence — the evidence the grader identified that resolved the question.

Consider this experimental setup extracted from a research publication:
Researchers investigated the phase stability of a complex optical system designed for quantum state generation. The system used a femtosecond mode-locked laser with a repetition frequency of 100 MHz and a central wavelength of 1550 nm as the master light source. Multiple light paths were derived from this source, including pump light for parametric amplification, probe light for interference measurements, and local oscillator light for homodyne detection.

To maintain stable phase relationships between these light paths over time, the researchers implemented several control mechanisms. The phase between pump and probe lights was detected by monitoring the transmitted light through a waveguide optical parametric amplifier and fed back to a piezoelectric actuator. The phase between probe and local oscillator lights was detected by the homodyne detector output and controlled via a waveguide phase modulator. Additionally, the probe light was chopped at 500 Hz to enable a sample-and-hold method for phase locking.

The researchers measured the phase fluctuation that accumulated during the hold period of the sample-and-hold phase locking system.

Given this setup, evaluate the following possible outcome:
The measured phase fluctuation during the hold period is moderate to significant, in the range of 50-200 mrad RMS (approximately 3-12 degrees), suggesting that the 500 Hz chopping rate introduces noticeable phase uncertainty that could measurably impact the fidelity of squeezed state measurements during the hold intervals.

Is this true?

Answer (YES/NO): NO